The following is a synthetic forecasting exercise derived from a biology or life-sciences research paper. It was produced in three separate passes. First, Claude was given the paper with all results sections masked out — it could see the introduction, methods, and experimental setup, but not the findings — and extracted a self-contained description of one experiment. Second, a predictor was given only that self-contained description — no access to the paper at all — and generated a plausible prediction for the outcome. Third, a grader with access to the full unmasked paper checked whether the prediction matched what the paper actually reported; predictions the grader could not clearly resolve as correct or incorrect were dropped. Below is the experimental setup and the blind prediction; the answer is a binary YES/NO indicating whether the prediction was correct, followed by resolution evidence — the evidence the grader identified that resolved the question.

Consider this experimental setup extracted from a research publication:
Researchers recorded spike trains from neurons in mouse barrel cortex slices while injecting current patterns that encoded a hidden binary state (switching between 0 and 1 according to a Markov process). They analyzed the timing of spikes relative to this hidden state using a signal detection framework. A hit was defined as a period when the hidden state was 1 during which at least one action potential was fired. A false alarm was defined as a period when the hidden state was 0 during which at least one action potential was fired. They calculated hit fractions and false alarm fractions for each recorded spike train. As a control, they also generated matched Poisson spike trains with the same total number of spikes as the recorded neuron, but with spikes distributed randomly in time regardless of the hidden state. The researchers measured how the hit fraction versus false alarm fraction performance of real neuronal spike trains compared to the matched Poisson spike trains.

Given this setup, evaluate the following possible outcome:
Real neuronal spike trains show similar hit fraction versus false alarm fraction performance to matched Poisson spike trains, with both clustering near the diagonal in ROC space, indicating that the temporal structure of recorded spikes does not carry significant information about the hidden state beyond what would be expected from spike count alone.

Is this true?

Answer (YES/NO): NO